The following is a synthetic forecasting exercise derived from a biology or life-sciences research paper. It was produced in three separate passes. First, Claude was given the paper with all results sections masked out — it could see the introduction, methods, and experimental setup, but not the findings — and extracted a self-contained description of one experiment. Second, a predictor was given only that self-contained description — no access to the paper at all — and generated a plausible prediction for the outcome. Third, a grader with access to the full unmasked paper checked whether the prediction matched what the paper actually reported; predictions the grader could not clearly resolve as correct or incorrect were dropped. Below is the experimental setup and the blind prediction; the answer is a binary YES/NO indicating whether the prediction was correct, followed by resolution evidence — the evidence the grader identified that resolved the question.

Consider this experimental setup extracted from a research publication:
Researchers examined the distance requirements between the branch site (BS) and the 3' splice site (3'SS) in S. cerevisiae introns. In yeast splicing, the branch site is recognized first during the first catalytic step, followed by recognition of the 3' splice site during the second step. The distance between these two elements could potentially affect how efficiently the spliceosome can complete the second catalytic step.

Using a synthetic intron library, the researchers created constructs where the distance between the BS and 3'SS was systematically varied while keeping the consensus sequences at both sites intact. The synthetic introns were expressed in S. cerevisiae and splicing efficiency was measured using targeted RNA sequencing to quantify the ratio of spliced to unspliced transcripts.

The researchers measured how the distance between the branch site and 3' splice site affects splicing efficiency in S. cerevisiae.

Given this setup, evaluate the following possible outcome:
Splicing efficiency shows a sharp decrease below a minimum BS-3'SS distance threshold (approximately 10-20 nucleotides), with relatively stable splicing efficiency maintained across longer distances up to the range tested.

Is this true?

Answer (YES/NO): NO